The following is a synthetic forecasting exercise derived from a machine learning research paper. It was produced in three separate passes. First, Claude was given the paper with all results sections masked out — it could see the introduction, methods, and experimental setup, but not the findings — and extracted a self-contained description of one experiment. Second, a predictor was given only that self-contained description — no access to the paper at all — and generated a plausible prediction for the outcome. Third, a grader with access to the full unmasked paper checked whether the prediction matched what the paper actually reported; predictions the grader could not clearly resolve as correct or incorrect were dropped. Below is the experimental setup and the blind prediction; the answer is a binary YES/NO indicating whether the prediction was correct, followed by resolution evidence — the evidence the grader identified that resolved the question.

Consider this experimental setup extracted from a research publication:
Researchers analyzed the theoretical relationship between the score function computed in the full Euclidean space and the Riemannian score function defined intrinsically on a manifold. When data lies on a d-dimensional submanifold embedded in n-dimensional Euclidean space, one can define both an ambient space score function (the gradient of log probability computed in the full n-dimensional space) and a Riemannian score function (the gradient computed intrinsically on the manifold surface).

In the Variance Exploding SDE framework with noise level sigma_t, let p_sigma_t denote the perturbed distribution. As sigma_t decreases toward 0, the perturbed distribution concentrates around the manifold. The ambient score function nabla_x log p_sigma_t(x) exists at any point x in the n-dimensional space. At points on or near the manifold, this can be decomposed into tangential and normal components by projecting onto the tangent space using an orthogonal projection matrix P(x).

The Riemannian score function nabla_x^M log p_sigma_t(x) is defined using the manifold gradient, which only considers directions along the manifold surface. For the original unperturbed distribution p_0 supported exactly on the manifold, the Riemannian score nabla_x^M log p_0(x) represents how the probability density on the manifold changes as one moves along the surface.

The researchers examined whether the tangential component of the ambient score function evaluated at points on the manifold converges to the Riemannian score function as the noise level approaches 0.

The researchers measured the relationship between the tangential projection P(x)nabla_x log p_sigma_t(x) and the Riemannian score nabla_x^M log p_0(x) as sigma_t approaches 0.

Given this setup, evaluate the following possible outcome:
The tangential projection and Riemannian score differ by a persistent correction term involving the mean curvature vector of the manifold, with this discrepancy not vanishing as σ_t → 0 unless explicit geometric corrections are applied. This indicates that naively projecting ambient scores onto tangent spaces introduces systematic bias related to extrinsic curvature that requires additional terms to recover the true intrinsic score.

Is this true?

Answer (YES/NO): NO